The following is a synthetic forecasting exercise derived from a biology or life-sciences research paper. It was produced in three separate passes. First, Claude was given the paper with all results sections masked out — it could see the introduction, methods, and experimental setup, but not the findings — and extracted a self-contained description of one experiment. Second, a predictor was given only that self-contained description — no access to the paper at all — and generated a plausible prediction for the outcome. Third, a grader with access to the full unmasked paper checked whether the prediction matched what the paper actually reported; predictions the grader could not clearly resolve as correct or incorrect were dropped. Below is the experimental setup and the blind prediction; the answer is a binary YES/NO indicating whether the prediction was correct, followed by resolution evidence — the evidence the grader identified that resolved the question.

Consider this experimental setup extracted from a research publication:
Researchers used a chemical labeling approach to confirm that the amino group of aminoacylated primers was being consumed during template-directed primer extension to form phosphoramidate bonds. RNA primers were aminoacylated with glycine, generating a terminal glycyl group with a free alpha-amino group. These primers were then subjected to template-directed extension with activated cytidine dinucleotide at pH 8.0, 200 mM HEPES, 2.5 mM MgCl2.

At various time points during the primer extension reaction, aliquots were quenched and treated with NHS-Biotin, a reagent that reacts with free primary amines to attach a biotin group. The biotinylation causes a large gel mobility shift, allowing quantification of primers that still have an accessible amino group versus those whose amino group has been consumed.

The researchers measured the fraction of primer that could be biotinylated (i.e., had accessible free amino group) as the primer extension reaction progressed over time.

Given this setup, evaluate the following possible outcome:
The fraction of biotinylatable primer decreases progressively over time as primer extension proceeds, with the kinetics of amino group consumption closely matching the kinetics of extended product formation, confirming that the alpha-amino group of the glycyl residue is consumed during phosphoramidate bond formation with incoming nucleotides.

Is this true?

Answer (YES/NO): YES